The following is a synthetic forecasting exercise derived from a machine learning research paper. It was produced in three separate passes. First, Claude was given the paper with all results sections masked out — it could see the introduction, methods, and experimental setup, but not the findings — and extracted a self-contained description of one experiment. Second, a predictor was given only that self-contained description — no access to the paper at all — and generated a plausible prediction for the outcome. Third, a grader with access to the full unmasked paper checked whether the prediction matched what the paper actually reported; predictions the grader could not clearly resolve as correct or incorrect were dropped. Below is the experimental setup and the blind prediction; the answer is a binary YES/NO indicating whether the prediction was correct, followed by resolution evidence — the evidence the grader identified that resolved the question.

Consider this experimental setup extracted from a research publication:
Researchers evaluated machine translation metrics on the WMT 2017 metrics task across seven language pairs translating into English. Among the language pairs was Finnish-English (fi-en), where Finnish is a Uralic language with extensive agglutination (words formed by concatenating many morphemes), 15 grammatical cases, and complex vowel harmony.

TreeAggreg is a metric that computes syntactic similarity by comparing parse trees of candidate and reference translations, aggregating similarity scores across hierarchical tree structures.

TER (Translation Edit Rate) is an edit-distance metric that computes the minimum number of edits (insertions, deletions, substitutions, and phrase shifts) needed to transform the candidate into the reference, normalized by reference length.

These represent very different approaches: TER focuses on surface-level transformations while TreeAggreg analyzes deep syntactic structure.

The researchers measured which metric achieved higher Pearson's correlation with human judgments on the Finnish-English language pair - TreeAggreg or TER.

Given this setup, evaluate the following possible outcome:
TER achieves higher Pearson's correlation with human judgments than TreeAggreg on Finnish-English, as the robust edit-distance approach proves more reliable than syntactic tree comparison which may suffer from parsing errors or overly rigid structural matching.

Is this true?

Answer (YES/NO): NO